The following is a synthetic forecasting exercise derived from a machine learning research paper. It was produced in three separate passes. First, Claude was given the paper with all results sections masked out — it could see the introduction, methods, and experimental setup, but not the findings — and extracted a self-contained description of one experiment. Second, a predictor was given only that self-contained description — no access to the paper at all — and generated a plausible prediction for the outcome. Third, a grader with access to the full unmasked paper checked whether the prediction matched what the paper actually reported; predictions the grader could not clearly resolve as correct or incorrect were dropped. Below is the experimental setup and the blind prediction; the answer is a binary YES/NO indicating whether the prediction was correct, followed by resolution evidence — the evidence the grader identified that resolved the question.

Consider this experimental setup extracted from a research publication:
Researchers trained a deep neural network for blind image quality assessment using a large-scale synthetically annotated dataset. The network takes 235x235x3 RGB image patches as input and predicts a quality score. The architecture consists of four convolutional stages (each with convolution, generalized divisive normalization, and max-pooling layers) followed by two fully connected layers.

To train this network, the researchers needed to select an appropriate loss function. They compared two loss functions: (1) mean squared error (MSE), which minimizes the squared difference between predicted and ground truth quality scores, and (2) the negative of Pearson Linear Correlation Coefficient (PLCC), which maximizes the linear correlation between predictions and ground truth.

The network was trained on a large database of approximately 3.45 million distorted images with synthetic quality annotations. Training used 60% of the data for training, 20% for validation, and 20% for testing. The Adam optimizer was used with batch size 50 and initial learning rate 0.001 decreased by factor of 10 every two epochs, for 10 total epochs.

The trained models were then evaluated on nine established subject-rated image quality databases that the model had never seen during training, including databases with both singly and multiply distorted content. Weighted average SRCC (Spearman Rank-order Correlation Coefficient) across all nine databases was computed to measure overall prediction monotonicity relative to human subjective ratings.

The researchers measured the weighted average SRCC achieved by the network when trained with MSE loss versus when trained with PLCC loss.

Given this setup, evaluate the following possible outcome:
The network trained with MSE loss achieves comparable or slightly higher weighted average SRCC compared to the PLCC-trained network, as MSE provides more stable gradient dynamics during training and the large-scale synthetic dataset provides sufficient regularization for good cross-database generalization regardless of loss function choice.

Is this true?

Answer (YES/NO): NO